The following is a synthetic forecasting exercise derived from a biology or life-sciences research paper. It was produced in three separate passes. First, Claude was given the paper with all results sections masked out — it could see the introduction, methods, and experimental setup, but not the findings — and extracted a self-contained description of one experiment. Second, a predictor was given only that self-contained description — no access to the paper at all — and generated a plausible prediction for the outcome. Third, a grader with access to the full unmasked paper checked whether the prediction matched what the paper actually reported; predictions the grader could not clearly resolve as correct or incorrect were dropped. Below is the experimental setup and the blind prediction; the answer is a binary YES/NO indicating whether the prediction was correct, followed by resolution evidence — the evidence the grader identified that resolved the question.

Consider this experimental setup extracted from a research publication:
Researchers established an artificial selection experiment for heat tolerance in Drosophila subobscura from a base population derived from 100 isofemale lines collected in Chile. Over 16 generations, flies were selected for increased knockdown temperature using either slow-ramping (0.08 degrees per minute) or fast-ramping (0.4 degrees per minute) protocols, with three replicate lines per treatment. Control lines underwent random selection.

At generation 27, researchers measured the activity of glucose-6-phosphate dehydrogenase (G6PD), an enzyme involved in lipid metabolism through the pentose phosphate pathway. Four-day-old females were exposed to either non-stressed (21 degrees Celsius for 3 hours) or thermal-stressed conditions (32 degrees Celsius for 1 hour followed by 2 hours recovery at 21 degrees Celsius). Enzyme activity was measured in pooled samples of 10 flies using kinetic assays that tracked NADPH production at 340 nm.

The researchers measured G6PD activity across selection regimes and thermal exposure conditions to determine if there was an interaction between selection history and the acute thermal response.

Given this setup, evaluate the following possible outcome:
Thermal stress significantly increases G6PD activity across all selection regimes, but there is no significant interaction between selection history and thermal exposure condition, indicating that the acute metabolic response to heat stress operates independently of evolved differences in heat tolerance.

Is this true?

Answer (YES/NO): NO